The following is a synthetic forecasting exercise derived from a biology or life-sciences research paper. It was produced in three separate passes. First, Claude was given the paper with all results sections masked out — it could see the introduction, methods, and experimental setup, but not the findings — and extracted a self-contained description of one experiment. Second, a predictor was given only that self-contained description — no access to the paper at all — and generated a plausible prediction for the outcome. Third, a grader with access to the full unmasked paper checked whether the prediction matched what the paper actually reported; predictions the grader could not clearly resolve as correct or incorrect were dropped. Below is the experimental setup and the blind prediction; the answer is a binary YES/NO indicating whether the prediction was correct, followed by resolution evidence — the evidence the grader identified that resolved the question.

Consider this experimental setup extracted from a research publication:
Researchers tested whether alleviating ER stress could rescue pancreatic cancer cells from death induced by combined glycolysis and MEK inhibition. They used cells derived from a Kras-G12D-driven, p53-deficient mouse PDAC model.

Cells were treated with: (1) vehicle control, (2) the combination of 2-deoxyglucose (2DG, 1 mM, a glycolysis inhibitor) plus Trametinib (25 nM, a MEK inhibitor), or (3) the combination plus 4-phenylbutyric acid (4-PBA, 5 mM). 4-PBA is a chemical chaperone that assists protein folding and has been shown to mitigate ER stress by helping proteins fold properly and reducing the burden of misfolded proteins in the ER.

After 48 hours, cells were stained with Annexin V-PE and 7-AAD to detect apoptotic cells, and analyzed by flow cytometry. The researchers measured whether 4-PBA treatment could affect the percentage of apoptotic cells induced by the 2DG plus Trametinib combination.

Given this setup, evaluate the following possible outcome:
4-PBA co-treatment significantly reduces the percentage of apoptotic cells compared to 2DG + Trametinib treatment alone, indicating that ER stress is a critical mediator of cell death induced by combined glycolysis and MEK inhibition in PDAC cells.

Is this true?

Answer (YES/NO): YES